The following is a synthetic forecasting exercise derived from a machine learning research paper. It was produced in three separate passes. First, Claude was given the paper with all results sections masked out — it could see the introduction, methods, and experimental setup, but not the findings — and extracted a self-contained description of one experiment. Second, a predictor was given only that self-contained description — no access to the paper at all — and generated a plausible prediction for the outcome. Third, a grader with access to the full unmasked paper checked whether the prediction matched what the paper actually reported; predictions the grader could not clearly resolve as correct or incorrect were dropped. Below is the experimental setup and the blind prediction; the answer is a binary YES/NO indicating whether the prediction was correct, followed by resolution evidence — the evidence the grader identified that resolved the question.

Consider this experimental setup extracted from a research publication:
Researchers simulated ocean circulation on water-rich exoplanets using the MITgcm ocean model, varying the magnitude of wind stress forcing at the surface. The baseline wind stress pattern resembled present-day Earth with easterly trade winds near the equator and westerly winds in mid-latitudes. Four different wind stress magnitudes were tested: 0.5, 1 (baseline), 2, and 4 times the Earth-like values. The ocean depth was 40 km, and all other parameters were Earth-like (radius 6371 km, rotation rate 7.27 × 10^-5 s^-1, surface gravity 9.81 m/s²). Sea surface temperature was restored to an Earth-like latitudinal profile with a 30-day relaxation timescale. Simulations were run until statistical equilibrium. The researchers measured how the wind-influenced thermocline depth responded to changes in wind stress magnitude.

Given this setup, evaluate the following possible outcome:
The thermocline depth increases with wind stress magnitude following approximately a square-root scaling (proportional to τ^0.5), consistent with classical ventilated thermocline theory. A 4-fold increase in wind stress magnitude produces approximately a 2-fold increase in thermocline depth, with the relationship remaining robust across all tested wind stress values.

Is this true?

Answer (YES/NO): NO